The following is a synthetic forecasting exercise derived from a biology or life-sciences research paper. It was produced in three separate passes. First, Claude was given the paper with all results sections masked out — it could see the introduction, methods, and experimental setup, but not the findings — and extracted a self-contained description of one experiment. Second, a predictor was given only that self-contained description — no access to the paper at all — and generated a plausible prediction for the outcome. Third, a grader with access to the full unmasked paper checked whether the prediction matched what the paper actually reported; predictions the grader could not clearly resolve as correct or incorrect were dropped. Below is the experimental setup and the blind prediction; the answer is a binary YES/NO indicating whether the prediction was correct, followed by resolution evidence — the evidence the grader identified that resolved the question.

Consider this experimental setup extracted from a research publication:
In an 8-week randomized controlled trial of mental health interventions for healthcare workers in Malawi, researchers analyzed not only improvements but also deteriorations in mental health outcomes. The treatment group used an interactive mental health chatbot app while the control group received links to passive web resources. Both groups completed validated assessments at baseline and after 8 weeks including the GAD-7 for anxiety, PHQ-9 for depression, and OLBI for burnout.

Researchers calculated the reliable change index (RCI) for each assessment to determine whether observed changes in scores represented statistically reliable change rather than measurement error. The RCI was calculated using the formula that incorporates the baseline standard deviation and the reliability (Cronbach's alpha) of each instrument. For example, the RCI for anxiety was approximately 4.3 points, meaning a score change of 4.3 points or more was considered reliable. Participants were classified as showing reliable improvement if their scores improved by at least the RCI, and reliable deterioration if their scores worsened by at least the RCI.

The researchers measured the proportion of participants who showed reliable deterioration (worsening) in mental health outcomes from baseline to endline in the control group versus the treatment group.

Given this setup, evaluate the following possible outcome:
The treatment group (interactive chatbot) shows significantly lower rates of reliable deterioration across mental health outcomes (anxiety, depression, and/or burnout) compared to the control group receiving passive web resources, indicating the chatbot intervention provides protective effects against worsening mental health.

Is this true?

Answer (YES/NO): NO